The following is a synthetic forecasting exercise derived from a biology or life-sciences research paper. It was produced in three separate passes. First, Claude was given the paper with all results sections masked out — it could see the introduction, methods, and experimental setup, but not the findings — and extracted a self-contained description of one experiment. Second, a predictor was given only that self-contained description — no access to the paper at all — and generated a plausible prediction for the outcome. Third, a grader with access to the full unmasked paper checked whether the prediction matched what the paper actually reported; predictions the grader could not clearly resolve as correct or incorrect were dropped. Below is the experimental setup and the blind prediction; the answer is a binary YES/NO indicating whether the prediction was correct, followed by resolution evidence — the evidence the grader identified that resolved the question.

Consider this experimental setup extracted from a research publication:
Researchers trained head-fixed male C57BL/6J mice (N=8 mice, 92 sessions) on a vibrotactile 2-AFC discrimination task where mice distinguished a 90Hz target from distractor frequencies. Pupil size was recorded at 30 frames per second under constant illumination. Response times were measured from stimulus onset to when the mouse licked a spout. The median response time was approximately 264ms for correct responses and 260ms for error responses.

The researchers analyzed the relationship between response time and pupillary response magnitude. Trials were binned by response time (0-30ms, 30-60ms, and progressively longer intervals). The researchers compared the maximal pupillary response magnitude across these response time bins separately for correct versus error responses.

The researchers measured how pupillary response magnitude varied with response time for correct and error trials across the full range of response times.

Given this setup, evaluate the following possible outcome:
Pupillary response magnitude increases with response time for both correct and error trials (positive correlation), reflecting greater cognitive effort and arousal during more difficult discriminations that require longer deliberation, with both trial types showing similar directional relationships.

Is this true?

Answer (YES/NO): NO